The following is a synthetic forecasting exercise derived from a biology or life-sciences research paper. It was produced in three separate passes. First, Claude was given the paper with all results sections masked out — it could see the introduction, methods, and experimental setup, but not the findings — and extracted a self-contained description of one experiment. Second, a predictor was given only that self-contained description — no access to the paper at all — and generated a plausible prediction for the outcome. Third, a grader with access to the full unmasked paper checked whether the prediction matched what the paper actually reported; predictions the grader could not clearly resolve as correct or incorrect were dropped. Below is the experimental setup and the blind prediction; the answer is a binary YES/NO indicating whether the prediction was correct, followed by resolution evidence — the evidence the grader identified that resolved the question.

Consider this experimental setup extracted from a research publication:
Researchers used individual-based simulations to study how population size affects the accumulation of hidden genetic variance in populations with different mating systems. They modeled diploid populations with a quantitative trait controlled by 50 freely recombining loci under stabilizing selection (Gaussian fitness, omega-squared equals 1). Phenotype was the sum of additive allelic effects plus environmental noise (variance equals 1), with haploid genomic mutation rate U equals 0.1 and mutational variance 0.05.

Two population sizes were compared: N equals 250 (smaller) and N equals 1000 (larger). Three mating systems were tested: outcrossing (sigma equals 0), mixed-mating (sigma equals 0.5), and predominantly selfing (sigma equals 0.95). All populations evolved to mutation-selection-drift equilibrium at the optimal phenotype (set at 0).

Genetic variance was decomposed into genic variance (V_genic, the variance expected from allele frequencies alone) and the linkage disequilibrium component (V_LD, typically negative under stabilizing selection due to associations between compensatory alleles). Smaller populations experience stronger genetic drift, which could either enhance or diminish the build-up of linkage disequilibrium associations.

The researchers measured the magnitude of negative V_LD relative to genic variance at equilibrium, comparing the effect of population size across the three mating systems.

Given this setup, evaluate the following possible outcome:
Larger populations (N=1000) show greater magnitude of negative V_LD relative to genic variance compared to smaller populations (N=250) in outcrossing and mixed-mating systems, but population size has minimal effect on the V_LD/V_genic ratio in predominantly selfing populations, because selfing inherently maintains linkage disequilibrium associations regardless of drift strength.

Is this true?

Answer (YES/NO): NO